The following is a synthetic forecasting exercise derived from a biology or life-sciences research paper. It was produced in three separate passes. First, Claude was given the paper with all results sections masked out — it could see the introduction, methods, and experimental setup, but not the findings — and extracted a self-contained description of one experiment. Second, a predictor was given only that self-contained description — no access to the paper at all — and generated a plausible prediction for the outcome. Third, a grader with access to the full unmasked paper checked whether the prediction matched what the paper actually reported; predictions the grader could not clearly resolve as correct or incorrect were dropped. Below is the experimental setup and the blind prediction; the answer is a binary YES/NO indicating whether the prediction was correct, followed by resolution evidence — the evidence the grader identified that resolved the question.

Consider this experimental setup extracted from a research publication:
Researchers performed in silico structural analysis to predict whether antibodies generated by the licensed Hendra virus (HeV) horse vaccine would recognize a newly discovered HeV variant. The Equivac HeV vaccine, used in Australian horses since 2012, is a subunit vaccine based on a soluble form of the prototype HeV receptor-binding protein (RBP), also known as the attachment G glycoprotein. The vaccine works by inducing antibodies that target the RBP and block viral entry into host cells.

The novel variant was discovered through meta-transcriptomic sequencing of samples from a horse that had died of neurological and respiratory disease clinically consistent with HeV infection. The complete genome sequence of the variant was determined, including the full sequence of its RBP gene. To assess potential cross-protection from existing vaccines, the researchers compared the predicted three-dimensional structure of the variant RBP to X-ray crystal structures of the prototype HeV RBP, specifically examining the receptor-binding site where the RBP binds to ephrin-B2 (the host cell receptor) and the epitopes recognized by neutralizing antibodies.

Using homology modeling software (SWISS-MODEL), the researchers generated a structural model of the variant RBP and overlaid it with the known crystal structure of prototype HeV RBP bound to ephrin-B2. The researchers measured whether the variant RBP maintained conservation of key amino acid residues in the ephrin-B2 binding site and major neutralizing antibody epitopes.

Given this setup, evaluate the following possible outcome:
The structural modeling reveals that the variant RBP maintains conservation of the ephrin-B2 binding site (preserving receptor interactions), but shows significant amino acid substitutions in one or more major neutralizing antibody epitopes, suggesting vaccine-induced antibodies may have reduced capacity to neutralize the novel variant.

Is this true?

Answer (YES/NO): NO